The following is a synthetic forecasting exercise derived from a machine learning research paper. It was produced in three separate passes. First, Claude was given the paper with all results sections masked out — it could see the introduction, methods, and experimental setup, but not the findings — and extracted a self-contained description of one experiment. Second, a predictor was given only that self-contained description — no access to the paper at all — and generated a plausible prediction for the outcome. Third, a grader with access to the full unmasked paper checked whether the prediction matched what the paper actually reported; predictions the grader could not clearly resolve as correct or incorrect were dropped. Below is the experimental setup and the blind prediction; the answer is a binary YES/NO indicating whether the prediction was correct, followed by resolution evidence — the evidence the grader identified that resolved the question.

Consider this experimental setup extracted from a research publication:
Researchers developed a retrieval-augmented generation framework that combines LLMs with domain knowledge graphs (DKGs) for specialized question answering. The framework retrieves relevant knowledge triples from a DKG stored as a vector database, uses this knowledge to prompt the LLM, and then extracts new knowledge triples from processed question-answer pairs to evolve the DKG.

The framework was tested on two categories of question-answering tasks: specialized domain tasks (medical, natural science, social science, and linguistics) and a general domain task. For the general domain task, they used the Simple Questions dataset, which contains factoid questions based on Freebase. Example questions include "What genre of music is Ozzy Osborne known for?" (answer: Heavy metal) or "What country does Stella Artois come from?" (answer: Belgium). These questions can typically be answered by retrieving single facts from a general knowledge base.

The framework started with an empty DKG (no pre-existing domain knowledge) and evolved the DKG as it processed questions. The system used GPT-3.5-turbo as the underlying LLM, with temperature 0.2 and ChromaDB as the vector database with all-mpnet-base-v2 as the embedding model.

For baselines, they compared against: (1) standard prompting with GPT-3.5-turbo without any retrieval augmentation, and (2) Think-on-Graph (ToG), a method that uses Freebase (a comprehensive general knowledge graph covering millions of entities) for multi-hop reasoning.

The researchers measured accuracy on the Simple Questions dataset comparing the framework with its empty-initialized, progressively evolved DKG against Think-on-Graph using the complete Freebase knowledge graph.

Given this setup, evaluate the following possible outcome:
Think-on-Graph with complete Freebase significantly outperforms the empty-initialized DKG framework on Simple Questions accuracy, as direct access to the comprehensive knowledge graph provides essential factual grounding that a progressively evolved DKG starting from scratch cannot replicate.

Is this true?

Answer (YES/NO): YES